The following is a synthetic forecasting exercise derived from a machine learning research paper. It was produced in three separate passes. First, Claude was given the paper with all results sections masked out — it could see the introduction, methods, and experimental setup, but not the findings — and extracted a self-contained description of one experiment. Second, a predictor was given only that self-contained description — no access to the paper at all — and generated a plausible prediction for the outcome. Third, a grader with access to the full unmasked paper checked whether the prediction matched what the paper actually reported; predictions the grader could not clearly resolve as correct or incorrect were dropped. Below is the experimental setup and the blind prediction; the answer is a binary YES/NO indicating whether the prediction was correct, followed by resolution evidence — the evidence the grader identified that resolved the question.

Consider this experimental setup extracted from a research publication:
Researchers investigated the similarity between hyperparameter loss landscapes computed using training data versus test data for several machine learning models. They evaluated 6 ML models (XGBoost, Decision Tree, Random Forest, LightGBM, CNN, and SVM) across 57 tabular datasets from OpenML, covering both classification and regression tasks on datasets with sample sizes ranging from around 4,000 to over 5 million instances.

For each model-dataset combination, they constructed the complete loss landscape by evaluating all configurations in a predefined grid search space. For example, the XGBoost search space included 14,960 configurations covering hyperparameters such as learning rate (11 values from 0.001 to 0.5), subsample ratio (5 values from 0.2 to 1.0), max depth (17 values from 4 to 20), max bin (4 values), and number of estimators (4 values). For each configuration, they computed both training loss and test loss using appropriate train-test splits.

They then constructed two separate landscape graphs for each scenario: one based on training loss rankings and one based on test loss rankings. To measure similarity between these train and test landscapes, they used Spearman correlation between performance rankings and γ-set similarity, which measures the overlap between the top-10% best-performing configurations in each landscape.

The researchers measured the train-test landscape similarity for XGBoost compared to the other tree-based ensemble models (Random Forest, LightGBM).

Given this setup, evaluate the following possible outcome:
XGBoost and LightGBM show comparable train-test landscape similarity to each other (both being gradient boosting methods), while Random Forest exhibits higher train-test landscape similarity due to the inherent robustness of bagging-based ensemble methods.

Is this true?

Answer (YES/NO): NO